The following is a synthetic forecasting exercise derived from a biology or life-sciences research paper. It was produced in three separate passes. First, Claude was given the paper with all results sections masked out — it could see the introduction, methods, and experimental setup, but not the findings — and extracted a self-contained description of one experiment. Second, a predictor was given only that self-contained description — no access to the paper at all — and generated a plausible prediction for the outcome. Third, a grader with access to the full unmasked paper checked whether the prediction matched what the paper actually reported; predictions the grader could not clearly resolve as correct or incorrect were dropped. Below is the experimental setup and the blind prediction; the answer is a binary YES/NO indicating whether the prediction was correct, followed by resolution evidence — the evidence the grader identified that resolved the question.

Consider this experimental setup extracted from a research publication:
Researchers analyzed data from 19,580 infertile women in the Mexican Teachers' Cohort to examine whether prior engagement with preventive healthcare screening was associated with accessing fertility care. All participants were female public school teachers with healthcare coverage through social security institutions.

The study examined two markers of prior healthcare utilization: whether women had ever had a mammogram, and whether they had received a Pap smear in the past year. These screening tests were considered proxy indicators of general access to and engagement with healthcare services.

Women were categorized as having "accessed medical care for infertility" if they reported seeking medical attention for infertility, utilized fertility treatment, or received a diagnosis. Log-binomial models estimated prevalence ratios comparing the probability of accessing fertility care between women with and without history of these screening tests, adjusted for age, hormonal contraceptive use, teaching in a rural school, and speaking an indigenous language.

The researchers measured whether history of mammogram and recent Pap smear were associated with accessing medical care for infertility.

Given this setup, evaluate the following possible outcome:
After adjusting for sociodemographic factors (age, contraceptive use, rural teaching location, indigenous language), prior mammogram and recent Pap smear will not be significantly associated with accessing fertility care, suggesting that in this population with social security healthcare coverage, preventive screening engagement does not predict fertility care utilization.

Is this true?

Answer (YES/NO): NO